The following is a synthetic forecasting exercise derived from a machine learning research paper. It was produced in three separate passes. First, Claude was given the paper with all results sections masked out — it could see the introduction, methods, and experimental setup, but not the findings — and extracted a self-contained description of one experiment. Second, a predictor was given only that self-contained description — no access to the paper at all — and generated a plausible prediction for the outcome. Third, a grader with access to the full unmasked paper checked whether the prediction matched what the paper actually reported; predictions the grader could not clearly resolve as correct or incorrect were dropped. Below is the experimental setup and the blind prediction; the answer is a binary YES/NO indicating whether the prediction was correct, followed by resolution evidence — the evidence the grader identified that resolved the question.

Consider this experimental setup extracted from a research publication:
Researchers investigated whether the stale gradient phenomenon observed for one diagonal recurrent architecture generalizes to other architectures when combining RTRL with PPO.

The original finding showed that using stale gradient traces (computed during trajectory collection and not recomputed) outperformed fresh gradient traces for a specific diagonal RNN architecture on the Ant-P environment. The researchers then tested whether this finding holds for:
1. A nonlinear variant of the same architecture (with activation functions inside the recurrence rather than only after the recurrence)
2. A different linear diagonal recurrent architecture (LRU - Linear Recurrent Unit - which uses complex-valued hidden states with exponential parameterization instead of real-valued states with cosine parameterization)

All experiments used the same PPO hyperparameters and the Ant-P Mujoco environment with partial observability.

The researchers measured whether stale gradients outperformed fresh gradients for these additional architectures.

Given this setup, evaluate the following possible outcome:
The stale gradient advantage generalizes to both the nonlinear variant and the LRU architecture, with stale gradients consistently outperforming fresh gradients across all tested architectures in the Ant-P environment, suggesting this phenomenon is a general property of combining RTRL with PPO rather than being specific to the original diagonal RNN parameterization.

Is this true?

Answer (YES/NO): YES